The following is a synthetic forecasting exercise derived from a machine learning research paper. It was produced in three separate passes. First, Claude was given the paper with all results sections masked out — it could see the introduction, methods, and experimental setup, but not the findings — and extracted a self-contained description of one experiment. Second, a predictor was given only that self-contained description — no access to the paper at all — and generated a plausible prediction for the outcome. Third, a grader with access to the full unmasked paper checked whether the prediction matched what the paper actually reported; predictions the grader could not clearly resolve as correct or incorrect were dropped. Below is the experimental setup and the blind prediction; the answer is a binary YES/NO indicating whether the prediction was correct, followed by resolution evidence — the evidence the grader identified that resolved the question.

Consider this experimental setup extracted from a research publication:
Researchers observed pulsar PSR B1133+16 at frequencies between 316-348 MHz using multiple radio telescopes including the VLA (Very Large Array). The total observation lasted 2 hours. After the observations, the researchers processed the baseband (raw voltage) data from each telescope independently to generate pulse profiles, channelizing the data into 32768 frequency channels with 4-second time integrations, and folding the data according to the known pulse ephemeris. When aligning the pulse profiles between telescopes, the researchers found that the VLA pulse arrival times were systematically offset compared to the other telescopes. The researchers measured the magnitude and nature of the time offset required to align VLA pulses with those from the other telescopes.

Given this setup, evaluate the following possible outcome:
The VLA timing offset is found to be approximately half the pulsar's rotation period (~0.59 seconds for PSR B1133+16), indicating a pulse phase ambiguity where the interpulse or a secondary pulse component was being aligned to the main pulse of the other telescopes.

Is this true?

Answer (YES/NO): NO